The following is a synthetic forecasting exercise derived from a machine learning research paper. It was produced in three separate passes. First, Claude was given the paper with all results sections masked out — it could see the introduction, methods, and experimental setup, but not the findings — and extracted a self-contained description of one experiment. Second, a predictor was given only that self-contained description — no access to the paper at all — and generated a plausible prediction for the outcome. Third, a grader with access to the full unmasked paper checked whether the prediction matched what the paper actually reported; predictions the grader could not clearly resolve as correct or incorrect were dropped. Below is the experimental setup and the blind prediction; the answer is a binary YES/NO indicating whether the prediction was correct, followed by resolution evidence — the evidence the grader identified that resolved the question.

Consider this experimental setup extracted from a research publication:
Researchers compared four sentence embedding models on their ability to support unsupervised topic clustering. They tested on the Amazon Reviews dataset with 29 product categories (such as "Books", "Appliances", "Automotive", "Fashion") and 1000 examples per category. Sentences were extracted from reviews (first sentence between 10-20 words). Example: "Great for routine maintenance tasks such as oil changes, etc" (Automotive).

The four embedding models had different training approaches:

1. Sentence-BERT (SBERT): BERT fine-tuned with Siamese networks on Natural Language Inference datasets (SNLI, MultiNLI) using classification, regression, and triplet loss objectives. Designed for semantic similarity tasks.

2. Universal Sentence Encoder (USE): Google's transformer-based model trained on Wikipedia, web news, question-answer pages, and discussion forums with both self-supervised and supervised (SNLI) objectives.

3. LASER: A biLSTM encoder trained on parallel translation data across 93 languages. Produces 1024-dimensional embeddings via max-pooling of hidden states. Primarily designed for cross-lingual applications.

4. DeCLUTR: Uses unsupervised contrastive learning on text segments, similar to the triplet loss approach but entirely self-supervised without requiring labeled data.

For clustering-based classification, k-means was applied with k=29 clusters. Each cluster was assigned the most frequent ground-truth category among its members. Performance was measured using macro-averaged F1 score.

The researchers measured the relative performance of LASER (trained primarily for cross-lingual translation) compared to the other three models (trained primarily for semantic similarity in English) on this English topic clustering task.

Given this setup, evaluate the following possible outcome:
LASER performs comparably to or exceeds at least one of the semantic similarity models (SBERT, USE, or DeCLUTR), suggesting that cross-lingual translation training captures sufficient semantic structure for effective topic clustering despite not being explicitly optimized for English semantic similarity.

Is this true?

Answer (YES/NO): NO